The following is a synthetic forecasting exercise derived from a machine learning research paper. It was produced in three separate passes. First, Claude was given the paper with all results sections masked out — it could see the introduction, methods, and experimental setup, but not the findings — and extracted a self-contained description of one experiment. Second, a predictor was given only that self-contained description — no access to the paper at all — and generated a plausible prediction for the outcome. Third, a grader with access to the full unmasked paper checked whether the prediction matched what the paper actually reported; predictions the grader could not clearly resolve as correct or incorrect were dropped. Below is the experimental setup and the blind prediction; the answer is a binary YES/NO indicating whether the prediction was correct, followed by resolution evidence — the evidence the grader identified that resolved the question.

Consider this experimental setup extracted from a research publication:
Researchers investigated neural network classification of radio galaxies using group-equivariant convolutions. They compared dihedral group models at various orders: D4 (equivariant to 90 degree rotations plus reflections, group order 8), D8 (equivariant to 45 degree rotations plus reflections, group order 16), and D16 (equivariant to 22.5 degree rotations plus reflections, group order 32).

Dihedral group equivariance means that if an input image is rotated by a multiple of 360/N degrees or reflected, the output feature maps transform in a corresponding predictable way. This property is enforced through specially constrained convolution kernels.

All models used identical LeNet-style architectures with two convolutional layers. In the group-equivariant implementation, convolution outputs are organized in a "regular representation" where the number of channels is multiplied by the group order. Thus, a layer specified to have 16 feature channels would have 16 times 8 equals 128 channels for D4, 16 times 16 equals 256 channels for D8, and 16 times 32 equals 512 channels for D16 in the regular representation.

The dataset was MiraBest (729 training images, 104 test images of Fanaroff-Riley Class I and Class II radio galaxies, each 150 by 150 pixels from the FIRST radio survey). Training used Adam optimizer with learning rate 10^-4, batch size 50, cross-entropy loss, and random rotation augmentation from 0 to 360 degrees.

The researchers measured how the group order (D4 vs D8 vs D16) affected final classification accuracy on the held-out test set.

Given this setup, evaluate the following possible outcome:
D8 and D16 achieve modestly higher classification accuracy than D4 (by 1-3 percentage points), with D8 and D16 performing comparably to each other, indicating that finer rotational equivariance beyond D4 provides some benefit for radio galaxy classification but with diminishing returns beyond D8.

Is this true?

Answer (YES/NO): NO